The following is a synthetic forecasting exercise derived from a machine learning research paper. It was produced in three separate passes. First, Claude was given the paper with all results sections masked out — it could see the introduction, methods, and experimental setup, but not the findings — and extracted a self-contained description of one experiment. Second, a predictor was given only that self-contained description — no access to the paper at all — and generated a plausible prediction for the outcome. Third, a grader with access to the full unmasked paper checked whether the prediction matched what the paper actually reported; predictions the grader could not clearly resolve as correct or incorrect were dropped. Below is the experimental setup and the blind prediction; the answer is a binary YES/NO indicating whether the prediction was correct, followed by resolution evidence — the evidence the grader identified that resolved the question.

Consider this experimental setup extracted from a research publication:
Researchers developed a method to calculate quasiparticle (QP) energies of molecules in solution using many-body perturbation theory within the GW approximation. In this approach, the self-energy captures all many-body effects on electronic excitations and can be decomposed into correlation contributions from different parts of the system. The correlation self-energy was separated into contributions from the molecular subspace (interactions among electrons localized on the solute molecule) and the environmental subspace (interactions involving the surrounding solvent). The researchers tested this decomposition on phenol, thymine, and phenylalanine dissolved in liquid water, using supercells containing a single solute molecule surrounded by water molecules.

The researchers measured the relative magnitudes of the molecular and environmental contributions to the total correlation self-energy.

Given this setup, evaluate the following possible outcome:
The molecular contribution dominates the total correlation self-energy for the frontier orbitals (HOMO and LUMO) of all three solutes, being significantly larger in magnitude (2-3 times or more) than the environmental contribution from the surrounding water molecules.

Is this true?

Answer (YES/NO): NO